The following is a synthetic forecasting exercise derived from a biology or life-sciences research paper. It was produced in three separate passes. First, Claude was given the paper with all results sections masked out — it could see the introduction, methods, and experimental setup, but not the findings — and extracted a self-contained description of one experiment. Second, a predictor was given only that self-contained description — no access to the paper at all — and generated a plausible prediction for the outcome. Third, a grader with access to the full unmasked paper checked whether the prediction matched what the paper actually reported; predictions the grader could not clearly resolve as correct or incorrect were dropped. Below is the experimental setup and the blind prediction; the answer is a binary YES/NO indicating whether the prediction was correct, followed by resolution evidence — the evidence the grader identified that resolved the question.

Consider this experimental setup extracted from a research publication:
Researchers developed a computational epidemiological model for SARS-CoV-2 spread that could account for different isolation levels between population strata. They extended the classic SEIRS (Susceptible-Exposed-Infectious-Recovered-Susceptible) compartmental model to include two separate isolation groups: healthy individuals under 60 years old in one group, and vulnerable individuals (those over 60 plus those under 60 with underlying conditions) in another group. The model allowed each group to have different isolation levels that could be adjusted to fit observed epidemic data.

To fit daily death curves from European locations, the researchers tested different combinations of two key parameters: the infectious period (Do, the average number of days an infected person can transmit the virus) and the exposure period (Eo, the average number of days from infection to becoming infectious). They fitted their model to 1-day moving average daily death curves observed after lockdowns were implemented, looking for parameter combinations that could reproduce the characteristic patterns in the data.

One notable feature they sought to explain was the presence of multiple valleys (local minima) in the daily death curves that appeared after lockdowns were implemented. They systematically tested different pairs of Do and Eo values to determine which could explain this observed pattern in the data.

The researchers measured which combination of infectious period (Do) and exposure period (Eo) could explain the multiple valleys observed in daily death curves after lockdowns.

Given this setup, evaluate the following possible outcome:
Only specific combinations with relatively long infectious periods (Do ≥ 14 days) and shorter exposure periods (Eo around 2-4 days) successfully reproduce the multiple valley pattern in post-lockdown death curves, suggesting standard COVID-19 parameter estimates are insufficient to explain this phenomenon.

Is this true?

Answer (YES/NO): NO